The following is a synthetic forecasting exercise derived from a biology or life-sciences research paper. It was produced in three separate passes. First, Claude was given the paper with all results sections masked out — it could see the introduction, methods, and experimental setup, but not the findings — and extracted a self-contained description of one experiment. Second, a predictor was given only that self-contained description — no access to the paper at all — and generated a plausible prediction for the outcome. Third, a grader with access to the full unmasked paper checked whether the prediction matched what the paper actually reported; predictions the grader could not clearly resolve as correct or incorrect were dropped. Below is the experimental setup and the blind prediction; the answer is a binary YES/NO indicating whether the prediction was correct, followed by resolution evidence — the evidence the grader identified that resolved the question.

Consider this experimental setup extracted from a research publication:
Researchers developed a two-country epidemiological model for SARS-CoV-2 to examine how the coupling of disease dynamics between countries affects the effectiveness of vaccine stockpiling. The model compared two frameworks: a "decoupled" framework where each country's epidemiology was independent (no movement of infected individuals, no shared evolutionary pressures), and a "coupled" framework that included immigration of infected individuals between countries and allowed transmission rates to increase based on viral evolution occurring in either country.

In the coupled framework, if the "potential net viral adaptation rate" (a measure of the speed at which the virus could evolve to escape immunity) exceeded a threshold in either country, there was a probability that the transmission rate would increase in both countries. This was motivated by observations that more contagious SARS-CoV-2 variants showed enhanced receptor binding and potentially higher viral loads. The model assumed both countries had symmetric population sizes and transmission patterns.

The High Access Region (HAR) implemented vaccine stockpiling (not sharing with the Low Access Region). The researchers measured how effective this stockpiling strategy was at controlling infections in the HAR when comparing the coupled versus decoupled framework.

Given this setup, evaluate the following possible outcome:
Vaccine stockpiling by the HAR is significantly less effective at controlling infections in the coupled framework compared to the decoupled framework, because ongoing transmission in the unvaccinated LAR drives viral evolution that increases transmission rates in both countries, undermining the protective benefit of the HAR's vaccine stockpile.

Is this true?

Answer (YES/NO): YES